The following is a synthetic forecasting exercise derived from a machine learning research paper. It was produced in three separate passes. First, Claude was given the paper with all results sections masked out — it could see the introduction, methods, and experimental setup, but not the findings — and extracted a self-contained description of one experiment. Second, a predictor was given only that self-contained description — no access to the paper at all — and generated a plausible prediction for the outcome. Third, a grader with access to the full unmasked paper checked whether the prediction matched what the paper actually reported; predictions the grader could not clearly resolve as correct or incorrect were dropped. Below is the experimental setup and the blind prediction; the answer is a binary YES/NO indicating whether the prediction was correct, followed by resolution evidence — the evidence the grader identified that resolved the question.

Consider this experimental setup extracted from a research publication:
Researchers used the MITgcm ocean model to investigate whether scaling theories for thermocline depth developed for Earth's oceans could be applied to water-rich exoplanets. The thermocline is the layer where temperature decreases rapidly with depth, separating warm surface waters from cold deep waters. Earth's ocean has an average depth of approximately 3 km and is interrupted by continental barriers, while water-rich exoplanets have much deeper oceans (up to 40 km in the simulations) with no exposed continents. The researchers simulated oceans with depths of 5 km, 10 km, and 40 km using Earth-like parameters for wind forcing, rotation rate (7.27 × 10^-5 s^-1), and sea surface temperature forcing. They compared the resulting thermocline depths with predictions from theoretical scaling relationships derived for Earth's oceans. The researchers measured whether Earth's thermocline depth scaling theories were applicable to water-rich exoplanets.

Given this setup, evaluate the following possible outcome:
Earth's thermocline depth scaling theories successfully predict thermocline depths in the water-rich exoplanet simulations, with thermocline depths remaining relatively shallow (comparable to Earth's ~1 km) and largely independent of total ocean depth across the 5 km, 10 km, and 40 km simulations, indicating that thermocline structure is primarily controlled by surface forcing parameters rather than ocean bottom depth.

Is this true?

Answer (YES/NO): NO